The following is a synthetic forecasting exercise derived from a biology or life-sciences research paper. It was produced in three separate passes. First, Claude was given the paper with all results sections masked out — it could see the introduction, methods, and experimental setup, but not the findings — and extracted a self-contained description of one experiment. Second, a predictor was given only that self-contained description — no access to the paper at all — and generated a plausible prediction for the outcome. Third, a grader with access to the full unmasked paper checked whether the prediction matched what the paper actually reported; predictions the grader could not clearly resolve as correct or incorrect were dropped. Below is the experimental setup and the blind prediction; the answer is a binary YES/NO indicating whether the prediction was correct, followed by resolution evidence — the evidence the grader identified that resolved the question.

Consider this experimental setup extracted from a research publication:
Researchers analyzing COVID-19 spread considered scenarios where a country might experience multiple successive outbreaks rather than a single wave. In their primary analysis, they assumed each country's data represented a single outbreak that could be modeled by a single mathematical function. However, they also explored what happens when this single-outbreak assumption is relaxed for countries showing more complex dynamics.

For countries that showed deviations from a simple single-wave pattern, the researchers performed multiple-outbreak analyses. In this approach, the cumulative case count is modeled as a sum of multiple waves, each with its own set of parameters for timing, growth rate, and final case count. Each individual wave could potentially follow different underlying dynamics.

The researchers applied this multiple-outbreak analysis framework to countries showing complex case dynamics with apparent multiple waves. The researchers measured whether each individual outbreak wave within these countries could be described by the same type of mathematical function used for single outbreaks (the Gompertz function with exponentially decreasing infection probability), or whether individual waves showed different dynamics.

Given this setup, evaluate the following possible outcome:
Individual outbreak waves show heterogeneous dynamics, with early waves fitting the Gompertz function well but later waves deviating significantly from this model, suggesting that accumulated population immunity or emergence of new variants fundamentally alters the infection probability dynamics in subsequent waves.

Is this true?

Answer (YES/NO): NO